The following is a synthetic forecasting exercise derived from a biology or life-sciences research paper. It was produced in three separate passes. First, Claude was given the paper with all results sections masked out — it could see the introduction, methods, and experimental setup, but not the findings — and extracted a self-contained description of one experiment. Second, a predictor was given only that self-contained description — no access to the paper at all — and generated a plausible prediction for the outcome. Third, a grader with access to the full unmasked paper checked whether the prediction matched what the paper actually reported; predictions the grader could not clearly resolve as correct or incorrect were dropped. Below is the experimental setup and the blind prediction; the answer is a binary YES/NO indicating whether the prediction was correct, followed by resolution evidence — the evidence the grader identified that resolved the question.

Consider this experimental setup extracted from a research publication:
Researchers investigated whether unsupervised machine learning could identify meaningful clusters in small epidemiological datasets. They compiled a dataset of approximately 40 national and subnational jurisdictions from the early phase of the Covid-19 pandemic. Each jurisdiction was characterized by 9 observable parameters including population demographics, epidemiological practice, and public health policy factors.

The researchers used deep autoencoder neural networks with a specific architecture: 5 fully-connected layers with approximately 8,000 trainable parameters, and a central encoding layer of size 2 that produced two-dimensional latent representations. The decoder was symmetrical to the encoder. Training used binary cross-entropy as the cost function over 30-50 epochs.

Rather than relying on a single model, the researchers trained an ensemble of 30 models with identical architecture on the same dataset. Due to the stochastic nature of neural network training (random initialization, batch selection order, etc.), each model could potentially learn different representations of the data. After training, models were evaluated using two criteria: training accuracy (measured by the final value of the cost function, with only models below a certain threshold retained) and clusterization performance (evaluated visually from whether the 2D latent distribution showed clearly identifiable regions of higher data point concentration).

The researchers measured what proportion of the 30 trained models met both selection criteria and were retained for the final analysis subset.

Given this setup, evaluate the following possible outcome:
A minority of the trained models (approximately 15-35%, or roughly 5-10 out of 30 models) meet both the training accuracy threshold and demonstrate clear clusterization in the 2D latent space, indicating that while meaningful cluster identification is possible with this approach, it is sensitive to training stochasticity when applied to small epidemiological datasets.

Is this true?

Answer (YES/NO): YES